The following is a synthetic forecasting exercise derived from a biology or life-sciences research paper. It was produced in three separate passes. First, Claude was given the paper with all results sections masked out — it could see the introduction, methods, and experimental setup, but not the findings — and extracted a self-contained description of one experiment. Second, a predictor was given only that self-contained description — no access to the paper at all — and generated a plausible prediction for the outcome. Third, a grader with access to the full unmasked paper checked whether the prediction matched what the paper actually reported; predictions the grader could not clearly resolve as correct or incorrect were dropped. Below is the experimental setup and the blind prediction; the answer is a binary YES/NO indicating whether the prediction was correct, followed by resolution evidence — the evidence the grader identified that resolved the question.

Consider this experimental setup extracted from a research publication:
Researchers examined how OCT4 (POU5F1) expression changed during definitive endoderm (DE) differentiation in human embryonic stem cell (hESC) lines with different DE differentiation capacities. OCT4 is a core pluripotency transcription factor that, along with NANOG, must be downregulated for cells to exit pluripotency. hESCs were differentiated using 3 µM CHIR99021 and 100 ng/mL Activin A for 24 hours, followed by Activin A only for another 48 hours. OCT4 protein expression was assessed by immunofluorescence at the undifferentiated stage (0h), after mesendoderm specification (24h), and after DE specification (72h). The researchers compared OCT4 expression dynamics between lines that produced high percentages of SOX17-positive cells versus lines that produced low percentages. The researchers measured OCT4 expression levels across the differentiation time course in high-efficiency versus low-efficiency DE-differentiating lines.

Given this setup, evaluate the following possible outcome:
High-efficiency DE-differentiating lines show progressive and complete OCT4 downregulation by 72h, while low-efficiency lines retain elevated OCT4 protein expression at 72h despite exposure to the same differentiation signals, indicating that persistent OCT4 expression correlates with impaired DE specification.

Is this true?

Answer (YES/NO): YES